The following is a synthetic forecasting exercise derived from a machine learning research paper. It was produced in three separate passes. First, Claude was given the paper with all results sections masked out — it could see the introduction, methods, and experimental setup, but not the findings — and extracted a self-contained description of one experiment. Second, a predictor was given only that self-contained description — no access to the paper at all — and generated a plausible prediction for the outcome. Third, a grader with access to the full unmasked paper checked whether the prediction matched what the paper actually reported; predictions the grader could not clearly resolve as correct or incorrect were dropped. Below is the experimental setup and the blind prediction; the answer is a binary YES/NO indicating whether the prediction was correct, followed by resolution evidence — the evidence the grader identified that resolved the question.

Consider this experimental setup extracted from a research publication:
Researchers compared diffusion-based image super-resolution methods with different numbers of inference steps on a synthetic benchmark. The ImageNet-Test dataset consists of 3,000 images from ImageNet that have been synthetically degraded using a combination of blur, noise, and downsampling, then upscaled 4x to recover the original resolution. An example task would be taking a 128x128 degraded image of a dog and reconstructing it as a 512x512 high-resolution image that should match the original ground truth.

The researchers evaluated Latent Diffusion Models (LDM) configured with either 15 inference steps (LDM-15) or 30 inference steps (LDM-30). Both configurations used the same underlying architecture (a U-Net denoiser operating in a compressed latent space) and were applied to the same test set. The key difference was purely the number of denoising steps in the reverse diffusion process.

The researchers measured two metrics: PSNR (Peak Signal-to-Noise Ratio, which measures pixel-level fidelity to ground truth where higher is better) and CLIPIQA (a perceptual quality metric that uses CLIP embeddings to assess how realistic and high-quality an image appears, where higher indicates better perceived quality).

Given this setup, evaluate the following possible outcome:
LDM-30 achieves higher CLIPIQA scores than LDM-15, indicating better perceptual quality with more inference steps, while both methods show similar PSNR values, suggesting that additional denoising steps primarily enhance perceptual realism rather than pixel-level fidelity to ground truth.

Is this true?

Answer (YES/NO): NO